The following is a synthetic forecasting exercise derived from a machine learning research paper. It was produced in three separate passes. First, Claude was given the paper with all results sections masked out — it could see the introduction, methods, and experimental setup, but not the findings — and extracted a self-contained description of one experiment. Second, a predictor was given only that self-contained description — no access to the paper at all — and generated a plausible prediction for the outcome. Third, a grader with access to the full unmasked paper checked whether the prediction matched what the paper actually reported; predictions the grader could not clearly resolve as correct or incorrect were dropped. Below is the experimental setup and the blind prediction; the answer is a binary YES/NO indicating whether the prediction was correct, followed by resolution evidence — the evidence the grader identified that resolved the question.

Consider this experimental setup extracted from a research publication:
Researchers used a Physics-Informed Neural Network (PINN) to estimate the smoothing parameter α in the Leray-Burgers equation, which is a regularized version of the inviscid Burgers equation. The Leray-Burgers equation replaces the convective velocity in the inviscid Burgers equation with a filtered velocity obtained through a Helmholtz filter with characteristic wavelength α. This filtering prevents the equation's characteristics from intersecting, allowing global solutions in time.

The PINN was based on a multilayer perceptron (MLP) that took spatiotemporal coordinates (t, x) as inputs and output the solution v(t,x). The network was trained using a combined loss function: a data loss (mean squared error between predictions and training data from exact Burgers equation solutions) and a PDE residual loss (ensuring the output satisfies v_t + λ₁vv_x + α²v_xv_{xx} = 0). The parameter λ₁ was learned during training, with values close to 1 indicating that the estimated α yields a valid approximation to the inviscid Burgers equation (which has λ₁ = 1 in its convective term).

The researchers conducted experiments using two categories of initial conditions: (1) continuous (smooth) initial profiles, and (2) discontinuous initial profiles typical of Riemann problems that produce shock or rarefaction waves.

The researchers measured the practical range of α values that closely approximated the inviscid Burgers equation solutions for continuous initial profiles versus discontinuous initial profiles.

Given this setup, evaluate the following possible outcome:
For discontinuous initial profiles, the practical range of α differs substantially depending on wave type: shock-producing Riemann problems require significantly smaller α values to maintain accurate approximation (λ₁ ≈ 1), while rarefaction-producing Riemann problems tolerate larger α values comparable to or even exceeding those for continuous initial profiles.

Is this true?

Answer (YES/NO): NO